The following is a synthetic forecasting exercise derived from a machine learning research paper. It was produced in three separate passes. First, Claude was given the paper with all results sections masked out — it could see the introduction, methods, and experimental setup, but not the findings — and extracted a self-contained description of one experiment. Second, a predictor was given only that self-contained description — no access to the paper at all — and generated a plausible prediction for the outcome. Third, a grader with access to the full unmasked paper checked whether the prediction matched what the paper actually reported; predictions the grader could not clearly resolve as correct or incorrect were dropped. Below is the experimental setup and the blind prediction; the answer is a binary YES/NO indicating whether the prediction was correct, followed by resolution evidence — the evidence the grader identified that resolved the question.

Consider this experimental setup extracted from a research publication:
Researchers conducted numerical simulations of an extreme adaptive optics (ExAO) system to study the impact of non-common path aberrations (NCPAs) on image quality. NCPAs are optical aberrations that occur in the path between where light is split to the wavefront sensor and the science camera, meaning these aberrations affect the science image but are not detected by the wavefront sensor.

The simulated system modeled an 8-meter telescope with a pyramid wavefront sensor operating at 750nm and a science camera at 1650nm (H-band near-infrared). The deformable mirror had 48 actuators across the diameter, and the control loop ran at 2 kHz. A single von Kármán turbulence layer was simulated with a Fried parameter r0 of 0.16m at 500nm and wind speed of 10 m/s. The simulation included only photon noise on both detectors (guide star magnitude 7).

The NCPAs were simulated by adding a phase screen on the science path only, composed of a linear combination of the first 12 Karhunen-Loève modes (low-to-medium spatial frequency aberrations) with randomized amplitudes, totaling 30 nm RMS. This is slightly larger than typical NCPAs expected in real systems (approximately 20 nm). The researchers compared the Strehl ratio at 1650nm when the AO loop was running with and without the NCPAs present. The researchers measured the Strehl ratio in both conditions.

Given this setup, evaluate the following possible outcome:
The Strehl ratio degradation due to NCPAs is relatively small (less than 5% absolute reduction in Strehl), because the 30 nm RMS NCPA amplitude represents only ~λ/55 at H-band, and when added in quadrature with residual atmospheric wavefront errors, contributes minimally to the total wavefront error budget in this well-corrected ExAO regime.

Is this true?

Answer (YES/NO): YES